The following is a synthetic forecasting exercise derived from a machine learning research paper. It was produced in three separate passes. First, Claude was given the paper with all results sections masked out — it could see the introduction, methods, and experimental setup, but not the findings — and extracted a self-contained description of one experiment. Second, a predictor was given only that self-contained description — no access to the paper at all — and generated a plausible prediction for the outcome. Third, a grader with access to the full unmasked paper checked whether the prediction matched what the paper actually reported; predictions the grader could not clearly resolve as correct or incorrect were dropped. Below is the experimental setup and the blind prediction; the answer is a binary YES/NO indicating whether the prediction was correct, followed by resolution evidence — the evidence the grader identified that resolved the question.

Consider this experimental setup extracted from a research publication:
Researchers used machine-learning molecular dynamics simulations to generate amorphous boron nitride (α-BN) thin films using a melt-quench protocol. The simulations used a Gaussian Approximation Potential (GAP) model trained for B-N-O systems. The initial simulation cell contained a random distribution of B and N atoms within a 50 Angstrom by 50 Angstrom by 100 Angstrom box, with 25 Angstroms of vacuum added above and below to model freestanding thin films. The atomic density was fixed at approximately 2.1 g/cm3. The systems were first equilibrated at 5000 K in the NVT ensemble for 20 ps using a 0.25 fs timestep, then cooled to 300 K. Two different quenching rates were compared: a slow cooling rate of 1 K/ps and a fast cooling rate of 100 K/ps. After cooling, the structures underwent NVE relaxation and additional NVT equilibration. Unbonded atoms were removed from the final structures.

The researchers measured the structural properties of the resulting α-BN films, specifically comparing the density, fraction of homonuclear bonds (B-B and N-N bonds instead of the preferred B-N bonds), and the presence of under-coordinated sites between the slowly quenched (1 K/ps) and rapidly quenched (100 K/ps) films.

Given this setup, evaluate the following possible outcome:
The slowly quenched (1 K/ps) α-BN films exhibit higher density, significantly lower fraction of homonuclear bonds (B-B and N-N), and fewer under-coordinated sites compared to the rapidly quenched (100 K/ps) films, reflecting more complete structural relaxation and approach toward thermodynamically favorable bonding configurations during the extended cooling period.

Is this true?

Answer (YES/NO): YES